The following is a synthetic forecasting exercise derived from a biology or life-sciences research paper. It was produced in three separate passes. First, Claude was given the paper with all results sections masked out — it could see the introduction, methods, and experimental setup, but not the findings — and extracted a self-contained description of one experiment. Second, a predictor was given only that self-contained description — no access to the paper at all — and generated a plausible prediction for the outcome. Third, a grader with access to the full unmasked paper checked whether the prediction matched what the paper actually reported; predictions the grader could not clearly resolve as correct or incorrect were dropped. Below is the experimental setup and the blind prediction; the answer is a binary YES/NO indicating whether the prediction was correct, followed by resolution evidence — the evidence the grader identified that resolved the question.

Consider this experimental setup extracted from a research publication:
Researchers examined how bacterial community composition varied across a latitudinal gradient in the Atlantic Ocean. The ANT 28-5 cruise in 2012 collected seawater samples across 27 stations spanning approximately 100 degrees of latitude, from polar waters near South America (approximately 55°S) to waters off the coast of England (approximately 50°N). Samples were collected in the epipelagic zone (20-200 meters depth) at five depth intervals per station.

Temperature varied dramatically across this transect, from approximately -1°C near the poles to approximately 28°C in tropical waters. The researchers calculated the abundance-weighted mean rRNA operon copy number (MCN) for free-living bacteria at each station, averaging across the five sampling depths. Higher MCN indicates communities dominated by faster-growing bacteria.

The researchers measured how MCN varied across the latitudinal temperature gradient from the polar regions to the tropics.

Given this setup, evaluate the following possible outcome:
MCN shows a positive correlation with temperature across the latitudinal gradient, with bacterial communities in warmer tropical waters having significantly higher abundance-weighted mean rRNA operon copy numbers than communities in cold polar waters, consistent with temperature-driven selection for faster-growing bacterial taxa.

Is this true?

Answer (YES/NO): NO